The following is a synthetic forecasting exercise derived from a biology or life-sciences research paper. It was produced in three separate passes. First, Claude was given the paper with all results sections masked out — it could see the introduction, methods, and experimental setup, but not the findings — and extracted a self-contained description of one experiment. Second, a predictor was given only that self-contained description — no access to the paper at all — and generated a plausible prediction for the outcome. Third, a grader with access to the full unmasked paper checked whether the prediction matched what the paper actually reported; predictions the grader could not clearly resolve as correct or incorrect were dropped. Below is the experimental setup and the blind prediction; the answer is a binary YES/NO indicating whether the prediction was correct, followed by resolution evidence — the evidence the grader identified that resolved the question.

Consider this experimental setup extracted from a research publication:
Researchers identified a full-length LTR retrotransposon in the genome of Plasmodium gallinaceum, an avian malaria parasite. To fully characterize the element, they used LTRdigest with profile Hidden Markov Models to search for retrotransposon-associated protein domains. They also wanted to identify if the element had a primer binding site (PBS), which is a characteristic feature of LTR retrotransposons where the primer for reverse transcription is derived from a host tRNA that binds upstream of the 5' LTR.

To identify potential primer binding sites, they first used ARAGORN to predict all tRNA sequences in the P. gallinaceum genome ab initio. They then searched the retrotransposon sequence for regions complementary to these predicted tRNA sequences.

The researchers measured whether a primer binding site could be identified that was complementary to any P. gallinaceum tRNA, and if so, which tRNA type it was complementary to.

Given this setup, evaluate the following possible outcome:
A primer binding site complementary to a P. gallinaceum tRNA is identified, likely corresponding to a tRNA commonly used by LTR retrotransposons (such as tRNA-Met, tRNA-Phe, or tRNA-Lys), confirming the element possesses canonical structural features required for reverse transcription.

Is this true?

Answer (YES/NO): NO